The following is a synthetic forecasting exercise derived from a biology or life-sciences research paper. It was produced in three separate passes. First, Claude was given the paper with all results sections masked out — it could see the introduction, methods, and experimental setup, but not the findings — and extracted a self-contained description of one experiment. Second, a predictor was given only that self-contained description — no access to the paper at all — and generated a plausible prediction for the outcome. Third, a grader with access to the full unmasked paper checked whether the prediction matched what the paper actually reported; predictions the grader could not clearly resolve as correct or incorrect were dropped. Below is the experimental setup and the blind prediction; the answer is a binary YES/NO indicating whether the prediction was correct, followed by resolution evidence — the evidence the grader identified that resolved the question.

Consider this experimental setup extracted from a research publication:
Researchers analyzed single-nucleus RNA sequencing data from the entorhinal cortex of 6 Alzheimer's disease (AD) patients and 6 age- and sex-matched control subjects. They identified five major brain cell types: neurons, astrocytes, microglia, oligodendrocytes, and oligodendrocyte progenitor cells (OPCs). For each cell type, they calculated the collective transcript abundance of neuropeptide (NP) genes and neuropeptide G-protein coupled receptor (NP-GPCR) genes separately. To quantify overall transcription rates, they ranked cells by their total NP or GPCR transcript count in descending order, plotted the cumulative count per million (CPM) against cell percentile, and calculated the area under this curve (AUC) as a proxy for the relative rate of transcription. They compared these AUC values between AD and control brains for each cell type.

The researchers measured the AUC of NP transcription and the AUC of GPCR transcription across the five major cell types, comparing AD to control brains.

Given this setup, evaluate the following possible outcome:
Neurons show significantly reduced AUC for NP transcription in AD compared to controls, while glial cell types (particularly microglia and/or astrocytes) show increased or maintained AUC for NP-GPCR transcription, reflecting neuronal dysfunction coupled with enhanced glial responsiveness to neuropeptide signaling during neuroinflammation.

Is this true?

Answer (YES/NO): NO